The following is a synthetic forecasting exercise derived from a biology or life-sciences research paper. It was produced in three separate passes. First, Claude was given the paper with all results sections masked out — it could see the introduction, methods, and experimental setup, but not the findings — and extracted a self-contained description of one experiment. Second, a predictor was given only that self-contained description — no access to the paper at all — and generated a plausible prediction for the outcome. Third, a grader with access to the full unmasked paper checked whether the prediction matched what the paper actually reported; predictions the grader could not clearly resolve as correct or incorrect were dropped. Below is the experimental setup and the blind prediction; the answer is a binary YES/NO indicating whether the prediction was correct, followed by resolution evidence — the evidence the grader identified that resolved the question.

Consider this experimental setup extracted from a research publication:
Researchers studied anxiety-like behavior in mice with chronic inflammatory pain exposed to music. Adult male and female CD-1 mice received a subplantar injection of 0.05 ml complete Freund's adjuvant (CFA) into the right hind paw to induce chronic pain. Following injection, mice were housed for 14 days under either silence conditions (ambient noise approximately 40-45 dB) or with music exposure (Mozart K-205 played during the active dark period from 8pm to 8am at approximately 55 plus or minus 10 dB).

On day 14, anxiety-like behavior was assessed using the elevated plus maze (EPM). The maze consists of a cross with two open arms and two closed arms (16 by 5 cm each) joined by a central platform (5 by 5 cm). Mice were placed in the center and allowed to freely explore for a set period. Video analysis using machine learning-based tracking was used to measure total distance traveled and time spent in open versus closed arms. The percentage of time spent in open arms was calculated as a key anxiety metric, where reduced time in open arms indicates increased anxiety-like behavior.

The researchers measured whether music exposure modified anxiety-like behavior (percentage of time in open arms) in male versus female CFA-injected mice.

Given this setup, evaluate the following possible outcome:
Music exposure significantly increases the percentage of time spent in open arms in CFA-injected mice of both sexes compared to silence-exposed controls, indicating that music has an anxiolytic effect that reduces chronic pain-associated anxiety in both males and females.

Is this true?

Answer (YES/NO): YES